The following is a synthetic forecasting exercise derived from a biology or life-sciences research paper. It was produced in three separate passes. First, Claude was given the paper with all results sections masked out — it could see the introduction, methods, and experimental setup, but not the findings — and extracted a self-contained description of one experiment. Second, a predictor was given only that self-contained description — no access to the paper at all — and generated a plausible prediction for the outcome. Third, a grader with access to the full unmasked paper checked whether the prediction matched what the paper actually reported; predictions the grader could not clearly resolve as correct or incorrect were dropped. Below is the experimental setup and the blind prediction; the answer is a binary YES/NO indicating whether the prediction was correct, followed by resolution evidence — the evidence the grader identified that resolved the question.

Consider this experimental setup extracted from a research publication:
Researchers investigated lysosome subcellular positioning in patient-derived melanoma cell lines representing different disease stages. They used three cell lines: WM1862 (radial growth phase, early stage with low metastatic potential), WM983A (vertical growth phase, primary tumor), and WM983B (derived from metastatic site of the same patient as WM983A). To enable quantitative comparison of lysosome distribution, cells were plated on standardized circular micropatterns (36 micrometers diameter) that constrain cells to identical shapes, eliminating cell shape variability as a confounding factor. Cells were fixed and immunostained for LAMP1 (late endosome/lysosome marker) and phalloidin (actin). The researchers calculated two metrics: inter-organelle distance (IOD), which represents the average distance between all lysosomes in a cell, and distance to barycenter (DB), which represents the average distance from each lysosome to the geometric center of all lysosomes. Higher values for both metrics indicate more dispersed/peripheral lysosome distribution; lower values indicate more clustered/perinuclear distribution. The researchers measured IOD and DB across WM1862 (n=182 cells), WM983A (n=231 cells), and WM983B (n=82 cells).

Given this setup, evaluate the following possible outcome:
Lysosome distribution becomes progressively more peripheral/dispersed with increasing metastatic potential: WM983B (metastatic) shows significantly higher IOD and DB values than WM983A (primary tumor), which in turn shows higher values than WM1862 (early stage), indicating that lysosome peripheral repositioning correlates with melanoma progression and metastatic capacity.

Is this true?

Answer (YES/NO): YES